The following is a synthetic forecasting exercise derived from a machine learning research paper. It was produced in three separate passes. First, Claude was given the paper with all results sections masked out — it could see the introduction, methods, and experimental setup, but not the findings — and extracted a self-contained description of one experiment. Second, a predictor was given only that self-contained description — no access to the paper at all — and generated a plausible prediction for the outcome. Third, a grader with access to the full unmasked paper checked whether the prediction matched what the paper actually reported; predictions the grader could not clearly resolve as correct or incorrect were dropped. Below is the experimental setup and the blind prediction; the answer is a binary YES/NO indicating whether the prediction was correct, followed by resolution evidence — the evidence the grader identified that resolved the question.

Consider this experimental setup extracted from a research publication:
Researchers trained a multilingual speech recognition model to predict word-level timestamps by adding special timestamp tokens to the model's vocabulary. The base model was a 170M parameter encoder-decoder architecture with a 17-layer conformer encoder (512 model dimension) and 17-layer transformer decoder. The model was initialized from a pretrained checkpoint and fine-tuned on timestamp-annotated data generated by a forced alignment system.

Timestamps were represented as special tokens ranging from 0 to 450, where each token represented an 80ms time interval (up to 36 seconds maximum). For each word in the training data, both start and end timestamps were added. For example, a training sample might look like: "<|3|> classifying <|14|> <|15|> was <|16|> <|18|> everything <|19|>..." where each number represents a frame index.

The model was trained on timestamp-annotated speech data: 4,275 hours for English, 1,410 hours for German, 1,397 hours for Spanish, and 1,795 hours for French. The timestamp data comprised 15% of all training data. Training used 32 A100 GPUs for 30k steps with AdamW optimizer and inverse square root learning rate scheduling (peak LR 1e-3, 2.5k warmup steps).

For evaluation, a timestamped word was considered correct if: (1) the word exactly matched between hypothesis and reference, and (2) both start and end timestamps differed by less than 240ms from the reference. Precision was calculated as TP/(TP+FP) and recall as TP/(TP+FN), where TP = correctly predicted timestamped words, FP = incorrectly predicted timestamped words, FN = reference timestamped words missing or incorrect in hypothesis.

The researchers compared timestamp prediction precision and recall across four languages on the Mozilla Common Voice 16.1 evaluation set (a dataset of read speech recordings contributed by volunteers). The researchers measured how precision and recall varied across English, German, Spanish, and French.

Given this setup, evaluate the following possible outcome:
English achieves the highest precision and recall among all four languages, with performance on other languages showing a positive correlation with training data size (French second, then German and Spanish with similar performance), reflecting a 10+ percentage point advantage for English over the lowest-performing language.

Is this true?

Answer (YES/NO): NO